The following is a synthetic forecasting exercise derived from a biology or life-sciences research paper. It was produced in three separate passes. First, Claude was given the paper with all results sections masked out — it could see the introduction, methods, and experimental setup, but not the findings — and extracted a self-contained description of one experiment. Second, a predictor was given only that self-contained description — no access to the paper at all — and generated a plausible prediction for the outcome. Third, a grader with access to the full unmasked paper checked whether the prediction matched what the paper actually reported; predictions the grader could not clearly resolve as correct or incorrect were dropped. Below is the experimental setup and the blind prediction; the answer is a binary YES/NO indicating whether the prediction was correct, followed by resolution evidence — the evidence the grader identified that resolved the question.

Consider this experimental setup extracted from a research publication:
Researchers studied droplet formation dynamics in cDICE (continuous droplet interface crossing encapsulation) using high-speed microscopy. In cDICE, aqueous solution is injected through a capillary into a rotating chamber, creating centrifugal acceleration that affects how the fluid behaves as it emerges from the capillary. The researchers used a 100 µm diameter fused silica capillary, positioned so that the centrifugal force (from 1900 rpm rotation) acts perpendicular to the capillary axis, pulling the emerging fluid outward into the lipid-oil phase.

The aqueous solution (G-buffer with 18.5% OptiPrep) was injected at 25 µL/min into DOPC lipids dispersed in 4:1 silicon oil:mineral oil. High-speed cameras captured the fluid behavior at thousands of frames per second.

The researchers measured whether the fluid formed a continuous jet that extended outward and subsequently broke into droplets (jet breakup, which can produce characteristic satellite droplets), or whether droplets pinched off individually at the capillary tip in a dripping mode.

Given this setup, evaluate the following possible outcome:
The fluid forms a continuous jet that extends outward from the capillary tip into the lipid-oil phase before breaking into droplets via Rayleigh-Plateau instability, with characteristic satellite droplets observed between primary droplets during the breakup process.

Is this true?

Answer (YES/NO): NO